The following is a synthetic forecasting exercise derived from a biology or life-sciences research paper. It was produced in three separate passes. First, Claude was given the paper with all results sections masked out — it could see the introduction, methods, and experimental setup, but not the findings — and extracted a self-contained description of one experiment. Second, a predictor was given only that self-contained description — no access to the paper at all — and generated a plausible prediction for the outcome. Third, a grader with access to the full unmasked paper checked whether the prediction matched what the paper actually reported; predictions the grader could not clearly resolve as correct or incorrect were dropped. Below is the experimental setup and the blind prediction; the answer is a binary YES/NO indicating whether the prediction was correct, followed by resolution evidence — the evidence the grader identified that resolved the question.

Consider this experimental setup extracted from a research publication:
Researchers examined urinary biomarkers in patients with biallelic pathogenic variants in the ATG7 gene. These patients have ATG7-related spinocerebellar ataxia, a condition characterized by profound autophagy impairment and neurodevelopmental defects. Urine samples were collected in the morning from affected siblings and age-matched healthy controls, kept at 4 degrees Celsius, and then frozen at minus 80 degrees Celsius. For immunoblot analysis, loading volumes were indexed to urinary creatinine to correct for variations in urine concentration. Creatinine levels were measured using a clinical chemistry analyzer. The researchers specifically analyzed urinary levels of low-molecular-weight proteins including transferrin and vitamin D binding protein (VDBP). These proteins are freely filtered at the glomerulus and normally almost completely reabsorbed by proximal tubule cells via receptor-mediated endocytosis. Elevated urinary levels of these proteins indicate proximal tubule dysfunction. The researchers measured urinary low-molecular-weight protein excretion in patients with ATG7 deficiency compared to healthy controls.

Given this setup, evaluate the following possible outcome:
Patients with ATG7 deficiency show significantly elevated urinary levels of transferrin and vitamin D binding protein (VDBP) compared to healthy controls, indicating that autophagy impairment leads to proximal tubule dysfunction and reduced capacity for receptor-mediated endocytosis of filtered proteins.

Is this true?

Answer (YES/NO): NO